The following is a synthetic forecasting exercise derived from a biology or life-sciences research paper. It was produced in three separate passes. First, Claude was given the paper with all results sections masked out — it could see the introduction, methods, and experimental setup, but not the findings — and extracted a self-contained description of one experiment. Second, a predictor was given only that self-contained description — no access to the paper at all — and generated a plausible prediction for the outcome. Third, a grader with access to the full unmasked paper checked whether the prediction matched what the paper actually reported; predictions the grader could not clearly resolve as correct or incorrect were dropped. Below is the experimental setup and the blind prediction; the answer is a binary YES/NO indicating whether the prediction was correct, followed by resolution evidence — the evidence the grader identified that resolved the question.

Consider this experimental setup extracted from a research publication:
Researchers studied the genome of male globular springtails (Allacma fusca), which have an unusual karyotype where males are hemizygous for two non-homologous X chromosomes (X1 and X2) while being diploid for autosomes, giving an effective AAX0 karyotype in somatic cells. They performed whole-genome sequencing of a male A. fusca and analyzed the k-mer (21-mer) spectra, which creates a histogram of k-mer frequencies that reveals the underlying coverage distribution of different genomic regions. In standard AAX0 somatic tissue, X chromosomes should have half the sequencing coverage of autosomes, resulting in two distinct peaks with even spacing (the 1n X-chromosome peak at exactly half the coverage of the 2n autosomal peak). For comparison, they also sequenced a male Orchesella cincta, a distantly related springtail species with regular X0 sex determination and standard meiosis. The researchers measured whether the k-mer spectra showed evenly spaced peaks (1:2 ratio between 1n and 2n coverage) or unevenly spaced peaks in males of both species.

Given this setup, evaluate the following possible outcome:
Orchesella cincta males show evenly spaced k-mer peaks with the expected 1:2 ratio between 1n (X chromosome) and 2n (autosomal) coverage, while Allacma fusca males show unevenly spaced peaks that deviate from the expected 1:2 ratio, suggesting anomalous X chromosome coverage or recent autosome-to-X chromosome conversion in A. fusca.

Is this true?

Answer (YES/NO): NO